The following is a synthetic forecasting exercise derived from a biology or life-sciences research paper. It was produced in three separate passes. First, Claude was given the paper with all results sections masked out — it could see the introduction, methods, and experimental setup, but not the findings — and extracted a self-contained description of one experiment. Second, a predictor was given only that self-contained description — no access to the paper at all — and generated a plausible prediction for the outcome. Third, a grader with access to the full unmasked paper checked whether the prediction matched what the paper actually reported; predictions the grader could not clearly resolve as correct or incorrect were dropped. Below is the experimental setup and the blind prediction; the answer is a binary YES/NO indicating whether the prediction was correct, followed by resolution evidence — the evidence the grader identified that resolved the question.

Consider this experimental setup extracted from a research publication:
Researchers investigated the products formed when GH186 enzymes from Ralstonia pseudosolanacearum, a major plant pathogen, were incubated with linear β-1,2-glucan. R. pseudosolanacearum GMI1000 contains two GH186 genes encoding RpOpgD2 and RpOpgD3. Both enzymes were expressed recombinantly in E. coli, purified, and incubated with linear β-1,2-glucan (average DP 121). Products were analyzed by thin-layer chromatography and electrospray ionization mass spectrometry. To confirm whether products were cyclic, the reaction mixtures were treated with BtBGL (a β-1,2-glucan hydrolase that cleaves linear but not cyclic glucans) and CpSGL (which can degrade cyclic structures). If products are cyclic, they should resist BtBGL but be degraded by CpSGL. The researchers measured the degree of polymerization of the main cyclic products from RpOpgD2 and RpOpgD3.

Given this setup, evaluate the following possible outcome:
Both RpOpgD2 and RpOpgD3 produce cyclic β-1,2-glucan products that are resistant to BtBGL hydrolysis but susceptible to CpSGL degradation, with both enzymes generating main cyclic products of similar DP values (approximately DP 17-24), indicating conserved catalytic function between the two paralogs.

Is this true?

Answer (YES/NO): NO